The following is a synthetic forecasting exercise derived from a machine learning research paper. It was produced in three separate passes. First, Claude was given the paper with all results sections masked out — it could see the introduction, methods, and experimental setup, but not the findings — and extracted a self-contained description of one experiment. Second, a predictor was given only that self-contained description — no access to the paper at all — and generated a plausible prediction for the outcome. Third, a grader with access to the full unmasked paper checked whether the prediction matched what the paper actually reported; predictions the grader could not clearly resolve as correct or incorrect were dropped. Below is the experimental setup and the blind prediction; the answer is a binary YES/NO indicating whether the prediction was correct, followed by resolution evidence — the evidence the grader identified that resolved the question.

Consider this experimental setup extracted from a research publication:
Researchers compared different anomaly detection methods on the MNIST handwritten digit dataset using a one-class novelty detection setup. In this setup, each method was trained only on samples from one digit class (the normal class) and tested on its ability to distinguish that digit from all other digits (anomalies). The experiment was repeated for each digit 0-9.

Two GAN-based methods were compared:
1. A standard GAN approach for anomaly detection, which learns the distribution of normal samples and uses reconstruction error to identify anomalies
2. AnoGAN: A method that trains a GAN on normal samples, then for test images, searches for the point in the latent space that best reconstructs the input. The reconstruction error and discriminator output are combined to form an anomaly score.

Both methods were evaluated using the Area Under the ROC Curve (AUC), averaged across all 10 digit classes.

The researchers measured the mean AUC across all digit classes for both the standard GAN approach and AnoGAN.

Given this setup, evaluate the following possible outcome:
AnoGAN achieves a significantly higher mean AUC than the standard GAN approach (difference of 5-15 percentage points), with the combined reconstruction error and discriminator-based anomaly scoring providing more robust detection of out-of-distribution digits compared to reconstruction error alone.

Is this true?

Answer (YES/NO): NO